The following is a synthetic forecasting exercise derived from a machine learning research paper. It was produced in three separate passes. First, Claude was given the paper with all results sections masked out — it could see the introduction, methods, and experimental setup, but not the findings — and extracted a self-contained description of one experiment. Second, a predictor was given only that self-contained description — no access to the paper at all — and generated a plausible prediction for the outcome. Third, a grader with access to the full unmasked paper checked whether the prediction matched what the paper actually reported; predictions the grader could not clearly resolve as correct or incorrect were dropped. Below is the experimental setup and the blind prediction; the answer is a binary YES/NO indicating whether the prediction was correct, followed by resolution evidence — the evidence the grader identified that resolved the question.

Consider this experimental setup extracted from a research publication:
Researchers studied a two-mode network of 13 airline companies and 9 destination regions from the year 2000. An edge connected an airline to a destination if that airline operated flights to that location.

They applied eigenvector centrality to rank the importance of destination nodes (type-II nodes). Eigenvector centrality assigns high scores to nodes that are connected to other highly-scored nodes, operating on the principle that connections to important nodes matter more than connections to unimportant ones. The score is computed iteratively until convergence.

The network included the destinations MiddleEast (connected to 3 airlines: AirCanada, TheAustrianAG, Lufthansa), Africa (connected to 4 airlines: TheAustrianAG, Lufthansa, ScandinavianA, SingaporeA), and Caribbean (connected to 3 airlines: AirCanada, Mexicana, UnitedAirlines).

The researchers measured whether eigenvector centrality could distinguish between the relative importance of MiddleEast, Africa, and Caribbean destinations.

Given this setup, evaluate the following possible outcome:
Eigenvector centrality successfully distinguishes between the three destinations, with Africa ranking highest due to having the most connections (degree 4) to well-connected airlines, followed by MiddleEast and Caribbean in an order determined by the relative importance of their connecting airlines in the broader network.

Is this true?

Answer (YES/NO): NO